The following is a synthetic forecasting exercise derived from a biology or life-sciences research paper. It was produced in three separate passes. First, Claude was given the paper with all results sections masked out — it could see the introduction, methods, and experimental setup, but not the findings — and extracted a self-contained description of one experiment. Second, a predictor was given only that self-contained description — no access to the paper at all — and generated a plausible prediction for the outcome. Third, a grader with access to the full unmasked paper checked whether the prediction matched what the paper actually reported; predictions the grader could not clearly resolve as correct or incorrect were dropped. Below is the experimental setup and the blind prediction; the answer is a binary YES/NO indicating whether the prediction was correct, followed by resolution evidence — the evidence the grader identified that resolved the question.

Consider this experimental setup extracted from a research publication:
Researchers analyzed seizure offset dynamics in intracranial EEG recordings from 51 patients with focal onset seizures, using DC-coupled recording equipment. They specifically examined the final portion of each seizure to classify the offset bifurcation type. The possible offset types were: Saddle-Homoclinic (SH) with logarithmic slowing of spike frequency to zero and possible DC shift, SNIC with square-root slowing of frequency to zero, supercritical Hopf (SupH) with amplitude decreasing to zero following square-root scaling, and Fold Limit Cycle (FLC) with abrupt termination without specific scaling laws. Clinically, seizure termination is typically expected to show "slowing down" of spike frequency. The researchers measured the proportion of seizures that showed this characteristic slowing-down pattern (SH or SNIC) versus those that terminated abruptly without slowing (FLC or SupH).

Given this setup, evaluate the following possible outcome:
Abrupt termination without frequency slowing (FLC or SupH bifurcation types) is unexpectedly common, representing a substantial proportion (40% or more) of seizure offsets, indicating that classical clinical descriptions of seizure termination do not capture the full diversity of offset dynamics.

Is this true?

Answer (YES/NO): YES